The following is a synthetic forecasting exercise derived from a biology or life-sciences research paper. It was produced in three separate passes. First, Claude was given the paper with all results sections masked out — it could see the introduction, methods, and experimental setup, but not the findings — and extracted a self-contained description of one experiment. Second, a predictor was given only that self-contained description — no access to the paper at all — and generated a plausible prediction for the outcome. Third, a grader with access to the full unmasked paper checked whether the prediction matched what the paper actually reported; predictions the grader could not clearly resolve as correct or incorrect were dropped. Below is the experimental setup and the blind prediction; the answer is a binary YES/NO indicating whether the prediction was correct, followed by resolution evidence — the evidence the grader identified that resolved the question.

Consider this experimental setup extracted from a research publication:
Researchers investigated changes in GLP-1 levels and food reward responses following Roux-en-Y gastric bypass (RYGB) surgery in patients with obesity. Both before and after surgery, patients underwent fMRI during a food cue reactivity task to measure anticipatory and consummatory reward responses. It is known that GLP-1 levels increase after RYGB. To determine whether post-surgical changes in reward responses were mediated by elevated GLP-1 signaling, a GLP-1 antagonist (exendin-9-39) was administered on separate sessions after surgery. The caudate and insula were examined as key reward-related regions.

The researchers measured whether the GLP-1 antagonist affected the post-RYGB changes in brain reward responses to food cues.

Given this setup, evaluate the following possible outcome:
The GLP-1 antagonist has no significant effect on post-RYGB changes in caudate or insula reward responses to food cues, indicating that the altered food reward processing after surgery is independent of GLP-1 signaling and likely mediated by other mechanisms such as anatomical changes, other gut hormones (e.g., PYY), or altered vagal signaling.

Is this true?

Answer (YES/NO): NO